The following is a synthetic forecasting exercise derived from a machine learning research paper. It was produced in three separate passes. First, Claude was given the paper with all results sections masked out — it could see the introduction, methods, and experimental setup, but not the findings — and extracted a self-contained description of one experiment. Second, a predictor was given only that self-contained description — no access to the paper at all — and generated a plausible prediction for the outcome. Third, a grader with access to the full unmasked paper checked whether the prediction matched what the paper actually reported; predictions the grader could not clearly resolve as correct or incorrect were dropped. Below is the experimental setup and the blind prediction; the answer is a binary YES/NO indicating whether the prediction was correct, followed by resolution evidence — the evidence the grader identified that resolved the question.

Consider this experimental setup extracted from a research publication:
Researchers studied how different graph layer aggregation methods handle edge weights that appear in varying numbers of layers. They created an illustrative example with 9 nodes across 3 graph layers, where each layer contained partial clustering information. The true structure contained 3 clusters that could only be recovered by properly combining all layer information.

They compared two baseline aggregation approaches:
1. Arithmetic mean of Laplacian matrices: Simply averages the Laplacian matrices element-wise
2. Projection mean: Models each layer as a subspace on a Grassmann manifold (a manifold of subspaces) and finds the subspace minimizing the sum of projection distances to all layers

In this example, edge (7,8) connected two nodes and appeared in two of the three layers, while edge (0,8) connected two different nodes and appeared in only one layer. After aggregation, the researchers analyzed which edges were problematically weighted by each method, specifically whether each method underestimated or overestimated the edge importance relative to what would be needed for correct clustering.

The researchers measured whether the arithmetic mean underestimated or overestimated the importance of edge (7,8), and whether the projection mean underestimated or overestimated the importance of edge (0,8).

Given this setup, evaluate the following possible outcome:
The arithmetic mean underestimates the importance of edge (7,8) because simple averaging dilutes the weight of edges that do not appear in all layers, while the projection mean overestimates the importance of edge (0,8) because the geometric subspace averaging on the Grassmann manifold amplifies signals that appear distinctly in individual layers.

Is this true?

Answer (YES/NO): YES